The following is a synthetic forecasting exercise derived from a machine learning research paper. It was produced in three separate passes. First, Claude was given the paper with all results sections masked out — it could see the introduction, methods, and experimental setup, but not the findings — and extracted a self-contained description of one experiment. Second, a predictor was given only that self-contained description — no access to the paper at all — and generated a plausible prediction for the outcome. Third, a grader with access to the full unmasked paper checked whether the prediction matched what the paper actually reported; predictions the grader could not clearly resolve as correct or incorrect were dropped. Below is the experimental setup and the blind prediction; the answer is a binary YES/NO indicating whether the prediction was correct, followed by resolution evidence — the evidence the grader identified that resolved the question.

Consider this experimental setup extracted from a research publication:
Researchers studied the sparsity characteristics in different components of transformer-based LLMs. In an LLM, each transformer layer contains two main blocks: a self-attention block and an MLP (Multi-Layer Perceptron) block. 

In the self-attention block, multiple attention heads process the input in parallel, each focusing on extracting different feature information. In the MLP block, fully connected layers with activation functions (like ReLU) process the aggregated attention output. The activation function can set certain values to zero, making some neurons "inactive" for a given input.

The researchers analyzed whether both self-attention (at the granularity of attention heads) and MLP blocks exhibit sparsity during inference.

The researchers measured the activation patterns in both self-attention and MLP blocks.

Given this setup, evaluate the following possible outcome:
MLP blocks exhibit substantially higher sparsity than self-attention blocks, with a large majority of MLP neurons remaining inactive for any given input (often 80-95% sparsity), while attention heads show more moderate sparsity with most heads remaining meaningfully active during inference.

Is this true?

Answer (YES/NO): YES